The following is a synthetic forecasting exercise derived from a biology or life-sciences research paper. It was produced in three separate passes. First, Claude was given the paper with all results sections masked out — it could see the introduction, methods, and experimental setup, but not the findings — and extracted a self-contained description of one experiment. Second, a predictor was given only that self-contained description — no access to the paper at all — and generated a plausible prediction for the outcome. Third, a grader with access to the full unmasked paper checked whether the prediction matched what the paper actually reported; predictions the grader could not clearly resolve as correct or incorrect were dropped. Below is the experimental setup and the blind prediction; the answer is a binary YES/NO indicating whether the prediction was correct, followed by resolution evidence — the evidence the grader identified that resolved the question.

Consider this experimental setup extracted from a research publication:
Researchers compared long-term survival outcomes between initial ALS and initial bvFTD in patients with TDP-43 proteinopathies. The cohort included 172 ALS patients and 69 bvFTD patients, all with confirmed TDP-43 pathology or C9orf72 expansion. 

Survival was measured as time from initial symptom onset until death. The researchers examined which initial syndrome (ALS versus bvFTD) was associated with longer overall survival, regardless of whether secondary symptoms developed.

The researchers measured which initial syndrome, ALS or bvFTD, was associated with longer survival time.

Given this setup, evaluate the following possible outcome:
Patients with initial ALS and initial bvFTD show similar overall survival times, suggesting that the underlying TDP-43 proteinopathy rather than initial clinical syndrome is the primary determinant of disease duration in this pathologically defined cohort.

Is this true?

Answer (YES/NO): NO